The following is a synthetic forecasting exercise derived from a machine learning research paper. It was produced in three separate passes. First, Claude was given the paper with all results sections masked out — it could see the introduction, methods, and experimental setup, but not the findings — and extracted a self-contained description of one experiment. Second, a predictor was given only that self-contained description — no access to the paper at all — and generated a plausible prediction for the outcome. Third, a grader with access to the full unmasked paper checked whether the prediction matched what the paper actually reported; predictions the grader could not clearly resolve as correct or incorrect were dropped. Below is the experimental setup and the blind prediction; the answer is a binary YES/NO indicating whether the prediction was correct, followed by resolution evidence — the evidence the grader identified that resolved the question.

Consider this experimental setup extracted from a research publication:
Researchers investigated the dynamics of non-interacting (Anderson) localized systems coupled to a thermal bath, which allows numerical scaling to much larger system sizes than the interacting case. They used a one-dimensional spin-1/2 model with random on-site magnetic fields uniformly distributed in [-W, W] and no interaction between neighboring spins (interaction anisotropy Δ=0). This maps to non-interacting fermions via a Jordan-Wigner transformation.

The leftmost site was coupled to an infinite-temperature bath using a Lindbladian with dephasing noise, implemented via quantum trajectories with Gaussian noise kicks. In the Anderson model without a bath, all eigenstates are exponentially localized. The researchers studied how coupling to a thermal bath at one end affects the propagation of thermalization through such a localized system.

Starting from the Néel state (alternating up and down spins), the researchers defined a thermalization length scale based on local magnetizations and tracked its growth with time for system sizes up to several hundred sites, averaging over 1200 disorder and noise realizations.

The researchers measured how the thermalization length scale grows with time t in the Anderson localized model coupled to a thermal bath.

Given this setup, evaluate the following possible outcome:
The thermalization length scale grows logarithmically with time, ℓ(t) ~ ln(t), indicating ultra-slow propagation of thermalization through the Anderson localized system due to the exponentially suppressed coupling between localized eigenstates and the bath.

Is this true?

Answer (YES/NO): YES